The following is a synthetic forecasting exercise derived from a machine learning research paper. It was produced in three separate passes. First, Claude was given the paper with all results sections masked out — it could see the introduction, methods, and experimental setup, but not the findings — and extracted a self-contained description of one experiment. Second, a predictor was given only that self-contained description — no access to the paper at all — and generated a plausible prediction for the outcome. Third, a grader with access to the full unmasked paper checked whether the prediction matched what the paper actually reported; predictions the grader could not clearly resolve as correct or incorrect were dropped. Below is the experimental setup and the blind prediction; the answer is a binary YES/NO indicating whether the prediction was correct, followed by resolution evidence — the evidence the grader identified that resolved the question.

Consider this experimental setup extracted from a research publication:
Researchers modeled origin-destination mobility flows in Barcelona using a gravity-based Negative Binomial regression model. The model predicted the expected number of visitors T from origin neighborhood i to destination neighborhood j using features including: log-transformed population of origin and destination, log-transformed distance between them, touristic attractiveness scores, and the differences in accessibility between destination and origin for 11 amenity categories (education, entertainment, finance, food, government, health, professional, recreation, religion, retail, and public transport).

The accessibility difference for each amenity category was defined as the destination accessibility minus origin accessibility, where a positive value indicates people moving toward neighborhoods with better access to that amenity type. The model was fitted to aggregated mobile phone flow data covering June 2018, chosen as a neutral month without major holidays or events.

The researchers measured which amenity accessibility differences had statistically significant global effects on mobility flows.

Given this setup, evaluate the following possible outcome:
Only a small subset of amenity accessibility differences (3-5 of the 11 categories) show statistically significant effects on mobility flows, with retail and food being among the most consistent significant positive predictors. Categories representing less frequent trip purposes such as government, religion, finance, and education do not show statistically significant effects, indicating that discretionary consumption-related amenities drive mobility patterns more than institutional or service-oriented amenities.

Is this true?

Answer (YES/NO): NO